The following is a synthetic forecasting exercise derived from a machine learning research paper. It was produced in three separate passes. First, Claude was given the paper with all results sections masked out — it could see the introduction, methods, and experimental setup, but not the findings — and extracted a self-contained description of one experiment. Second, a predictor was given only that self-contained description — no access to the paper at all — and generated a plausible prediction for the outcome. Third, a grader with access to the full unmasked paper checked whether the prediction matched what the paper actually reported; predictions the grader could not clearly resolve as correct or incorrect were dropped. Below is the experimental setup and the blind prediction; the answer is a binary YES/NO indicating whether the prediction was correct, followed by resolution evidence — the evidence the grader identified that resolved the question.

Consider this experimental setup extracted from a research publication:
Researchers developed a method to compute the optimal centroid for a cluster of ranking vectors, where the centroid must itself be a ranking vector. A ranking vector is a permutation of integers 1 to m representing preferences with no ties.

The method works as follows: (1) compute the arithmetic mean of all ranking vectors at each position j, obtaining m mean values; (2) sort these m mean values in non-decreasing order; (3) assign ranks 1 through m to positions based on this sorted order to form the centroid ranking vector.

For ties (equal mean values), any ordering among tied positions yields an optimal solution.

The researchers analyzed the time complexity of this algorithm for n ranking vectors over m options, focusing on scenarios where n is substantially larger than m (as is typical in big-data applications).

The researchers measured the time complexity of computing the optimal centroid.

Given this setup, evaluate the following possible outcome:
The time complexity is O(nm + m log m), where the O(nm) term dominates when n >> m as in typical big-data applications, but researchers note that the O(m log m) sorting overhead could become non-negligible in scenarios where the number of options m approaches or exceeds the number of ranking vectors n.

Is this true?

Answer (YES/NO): NO